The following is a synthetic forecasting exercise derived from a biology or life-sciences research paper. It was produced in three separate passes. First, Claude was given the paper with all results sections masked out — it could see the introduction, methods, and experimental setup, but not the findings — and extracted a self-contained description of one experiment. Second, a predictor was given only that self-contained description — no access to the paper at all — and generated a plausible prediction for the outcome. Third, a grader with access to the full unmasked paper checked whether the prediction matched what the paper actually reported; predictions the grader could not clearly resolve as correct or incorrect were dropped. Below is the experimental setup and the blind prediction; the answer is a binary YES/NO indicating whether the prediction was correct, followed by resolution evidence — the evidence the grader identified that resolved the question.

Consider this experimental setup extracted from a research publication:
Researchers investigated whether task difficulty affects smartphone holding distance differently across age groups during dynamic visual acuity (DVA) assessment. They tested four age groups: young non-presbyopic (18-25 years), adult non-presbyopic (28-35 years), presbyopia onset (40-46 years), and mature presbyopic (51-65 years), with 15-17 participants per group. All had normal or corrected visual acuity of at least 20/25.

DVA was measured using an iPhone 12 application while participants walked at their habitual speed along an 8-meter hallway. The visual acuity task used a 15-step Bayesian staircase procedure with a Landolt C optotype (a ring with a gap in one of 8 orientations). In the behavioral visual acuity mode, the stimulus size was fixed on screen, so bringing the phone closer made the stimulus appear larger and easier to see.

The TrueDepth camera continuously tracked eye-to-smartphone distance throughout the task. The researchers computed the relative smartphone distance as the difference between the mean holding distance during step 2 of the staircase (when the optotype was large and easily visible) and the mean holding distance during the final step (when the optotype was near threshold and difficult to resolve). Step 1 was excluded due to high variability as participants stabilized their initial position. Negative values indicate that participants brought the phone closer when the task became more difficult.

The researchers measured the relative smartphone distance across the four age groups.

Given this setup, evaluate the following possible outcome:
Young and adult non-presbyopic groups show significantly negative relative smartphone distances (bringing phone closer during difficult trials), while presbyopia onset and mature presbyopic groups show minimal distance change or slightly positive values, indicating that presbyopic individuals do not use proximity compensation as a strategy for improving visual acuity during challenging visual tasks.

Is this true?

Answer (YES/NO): NO